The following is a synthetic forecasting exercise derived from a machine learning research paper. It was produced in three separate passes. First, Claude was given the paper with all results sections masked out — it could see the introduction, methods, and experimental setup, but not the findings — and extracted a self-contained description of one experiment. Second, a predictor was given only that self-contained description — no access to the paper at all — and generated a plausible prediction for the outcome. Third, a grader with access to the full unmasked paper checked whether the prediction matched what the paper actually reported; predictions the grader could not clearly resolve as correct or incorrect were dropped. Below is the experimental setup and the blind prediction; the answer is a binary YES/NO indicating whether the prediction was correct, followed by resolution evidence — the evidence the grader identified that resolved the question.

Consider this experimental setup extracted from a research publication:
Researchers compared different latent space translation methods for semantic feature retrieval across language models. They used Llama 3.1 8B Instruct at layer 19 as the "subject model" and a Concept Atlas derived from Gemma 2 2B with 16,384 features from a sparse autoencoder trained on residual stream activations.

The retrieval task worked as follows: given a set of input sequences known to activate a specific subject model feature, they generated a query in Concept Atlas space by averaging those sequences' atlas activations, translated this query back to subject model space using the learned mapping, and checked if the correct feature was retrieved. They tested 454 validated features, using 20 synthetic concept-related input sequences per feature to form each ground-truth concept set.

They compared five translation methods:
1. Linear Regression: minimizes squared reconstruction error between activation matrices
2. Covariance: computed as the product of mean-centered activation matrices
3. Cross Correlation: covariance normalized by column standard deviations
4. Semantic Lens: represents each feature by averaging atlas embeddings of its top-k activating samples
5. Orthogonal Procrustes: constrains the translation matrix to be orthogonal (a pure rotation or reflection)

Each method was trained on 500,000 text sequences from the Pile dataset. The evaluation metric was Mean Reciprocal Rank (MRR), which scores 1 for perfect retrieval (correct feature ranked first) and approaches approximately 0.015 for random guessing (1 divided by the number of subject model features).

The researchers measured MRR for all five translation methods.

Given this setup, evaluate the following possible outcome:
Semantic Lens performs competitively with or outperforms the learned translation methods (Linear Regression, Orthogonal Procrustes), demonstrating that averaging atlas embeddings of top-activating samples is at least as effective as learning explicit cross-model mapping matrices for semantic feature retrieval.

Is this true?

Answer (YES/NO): NO